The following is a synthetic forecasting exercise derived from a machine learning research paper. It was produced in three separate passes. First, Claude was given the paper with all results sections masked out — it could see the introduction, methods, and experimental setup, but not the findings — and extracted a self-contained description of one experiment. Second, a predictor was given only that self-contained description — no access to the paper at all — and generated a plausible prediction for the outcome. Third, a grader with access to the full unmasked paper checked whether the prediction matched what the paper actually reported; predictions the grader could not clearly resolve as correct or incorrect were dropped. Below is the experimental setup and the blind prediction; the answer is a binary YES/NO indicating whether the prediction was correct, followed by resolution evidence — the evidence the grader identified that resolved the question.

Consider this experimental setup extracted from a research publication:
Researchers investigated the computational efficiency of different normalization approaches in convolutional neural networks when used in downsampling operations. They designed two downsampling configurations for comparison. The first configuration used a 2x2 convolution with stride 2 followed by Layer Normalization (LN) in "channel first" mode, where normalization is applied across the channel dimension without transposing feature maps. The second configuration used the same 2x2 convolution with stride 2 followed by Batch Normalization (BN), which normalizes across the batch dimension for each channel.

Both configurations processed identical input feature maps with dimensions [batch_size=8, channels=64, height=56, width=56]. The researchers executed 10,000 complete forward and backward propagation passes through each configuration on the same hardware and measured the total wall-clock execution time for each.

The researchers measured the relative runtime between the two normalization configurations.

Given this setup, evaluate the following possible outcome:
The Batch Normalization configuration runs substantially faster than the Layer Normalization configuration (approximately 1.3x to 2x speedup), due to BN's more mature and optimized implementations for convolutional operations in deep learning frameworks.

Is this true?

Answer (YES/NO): NO